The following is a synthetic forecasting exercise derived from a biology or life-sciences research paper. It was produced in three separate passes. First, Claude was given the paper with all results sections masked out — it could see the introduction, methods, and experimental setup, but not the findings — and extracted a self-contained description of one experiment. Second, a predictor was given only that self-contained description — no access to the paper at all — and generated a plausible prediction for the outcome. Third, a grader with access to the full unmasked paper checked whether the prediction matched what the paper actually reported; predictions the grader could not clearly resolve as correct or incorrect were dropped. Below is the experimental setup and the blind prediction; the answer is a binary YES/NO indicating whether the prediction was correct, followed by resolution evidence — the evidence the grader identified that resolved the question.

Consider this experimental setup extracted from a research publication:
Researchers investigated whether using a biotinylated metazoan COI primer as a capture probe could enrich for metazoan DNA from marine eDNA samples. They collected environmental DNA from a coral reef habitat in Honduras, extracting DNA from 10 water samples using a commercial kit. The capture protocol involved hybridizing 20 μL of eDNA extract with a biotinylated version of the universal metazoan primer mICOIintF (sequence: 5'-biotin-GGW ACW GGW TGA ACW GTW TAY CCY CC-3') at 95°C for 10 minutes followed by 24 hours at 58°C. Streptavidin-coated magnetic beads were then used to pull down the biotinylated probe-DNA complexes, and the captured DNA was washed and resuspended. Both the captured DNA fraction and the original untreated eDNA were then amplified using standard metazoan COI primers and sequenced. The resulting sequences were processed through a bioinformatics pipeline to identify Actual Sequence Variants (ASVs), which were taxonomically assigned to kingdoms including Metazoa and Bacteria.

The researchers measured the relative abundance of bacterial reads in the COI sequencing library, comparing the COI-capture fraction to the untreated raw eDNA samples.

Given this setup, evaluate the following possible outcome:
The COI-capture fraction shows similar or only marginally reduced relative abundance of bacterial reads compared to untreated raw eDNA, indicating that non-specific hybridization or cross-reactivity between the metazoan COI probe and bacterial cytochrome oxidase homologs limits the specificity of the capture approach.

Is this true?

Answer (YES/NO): NO